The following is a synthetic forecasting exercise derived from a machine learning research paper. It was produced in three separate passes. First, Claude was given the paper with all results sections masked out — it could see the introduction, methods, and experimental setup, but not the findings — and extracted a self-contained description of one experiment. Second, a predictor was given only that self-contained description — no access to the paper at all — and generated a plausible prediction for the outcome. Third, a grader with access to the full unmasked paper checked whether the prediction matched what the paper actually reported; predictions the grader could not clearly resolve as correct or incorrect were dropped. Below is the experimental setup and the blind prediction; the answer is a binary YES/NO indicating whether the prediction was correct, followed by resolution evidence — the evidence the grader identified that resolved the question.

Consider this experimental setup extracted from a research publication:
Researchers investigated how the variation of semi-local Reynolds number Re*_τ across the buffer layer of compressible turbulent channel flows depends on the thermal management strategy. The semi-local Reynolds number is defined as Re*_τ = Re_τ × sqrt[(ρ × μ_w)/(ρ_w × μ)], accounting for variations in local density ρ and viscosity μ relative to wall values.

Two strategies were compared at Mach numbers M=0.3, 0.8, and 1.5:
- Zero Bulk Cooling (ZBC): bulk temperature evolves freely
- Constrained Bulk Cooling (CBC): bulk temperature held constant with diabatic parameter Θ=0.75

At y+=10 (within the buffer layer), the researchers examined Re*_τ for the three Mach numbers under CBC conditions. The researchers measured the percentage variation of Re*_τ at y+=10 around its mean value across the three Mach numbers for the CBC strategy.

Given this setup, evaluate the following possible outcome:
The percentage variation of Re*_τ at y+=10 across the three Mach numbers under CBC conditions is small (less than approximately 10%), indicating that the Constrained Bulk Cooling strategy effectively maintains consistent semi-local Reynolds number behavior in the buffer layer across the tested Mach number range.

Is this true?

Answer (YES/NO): YES